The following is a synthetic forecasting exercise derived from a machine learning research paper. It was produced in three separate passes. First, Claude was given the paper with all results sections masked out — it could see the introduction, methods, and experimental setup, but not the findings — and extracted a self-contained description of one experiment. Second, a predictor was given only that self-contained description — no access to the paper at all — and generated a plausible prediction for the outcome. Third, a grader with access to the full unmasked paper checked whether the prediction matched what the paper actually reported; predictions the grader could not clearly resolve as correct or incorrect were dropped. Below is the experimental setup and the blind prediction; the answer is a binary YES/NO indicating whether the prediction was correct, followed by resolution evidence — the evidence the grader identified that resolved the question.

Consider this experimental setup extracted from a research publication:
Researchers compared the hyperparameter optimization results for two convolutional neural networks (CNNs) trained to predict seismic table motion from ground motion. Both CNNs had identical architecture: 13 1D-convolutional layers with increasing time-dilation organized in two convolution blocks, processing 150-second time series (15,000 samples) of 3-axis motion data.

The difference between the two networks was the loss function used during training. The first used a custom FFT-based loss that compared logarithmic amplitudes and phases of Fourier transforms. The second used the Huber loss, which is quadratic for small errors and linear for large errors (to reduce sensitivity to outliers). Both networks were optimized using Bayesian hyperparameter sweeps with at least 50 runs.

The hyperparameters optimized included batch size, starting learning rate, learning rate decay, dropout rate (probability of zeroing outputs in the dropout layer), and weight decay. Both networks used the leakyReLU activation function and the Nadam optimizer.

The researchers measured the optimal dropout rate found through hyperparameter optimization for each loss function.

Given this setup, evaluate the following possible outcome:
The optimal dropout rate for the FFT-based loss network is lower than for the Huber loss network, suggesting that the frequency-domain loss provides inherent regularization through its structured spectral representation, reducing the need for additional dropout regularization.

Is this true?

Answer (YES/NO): NO